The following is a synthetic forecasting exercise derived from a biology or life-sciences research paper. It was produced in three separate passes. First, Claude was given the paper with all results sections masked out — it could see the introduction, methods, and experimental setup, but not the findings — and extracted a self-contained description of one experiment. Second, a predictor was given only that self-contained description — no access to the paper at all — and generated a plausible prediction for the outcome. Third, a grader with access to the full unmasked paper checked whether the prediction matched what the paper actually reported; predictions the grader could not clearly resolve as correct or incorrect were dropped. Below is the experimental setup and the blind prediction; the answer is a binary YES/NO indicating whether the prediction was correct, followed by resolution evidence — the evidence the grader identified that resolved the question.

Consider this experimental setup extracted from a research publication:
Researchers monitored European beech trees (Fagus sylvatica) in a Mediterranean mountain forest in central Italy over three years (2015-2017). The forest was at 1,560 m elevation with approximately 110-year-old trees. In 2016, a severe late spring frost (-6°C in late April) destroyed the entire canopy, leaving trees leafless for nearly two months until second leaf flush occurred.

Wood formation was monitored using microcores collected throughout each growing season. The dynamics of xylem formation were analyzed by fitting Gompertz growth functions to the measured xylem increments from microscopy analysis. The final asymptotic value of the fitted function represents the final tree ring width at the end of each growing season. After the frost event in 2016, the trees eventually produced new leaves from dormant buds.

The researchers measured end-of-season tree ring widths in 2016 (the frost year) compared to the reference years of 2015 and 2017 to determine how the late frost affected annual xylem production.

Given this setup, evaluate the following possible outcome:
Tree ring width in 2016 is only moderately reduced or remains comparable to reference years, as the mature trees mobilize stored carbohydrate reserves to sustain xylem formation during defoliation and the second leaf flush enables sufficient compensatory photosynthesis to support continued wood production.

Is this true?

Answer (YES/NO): NO